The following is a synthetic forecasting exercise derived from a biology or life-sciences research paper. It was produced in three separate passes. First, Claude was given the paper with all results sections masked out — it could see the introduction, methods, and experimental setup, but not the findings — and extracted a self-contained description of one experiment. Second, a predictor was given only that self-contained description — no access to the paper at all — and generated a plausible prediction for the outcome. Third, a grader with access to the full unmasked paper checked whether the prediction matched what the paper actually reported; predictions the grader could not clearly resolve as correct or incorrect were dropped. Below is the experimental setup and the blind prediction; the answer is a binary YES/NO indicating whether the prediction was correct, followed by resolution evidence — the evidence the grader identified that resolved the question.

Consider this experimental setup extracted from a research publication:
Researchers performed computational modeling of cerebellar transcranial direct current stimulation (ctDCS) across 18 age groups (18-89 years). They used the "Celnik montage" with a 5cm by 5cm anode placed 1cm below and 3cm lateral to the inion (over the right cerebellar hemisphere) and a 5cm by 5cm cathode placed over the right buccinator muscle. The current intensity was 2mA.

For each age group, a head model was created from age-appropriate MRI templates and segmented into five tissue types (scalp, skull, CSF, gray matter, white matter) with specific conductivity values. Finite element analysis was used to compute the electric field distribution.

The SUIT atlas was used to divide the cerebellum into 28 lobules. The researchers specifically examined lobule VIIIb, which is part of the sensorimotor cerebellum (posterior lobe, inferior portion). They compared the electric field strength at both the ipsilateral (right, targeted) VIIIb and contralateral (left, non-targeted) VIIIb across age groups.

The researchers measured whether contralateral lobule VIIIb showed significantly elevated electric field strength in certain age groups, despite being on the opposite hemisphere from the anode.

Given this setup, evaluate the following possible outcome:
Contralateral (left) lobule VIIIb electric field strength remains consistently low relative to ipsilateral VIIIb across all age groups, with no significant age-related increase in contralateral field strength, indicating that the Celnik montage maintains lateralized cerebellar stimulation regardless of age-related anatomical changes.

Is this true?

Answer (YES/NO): NO